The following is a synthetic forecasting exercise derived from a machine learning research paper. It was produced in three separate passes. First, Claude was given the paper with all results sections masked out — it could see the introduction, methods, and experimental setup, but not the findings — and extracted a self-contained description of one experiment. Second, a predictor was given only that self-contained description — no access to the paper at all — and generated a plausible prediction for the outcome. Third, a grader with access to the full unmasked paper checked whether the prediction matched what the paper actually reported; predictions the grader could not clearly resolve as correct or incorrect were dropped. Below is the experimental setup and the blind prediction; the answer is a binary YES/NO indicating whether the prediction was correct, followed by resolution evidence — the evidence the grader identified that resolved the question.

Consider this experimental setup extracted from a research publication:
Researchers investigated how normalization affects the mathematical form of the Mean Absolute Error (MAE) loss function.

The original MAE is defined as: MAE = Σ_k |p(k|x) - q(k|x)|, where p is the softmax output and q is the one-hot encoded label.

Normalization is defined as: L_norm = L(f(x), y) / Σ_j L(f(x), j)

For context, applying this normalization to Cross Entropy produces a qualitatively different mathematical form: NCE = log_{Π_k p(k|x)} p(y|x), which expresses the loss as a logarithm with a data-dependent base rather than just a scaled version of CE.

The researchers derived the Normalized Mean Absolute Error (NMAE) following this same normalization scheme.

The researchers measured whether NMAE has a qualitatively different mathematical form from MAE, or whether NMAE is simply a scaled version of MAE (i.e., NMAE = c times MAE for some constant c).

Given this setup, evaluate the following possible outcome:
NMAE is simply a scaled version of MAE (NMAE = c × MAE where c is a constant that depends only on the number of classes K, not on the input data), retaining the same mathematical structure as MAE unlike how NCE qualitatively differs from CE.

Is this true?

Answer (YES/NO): YES